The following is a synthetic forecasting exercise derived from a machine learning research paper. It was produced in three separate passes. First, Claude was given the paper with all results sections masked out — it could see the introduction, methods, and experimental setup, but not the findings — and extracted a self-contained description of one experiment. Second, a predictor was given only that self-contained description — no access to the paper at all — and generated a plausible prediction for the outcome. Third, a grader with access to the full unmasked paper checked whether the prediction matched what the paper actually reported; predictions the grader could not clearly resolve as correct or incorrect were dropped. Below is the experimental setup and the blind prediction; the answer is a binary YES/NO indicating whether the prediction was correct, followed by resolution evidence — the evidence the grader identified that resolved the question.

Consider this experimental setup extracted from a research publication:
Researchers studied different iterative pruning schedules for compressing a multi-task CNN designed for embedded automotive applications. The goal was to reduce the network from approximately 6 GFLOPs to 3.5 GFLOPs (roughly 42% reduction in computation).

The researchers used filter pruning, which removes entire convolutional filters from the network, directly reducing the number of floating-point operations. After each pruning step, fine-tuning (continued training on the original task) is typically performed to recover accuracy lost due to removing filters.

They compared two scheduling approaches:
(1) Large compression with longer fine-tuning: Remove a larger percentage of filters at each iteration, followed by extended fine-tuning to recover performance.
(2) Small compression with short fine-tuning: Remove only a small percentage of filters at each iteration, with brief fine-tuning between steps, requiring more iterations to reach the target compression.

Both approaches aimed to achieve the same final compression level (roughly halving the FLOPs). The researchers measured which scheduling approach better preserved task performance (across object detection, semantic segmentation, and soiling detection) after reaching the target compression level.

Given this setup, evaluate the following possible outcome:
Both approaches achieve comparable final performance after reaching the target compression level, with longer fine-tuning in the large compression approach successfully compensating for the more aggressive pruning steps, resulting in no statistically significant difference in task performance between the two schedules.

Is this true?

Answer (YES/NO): NO